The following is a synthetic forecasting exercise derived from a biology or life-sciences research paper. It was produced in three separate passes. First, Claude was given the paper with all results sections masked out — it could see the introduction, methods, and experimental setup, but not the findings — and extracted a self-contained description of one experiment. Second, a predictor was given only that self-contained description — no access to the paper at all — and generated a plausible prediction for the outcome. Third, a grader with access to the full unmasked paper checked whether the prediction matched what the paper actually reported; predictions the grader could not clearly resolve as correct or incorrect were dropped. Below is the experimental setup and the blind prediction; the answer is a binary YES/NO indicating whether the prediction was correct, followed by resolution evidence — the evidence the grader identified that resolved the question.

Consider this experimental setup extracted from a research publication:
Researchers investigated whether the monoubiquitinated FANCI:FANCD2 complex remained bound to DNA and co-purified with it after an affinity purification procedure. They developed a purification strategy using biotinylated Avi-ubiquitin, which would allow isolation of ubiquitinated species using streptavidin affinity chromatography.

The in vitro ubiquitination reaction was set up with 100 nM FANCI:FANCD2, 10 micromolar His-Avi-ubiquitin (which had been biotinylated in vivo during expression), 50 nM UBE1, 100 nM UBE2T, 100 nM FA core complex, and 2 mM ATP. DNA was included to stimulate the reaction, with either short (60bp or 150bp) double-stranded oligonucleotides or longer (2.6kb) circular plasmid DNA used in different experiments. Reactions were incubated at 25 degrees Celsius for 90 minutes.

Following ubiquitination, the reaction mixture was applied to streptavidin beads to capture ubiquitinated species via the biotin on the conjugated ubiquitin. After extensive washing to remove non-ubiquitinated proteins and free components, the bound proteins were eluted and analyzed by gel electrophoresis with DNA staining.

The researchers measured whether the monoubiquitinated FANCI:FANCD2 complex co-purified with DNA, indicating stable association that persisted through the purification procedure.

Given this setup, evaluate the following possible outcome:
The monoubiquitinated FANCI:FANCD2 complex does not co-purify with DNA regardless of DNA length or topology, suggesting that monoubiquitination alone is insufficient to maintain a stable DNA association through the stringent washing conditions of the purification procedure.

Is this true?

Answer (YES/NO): NO